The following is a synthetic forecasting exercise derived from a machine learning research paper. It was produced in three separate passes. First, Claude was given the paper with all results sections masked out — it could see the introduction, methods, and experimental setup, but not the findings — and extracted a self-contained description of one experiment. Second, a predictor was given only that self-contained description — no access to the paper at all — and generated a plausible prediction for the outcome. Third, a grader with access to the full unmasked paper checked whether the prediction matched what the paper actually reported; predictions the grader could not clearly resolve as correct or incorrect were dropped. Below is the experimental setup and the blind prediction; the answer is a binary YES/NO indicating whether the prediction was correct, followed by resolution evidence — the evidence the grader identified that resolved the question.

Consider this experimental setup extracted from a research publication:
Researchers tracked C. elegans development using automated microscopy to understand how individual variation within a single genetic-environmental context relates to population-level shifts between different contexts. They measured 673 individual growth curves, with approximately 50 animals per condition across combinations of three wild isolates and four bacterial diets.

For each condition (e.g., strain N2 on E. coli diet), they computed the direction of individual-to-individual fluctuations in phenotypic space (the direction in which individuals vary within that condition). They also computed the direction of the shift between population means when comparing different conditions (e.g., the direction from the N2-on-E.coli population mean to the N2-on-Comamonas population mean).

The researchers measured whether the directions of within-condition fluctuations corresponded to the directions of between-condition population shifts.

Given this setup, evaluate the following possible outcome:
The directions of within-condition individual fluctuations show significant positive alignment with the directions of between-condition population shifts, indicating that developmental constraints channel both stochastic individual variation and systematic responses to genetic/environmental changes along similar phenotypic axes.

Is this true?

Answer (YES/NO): YES